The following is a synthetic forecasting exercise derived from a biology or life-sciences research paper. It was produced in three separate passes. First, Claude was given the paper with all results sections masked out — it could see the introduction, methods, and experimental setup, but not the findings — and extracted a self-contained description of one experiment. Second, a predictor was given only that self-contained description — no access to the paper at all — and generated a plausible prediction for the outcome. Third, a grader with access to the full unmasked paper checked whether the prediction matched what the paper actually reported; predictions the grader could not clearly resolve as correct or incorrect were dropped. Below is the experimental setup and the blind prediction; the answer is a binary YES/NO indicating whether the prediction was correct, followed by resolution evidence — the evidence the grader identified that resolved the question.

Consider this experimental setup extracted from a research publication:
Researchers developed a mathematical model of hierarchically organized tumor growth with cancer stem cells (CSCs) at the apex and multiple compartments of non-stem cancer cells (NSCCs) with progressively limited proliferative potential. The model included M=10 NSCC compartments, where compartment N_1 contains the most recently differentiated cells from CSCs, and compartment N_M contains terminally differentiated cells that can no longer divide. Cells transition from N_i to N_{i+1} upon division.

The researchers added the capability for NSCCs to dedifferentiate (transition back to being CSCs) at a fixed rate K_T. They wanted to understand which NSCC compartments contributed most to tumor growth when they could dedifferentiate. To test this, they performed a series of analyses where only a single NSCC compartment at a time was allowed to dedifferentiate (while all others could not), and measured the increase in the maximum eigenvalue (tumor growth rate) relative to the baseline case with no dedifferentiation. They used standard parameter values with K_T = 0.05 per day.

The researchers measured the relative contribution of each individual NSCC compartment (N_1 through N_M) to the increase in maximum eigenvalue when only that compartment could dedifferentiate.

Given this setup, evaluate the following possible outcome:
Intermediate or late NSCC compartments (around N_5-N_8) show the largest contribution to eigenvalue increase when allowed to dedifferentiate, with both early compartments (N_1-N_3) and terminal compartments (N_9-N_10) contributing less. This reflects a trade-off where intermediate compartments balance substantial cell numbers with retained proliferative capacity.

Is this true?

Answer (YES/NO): NO